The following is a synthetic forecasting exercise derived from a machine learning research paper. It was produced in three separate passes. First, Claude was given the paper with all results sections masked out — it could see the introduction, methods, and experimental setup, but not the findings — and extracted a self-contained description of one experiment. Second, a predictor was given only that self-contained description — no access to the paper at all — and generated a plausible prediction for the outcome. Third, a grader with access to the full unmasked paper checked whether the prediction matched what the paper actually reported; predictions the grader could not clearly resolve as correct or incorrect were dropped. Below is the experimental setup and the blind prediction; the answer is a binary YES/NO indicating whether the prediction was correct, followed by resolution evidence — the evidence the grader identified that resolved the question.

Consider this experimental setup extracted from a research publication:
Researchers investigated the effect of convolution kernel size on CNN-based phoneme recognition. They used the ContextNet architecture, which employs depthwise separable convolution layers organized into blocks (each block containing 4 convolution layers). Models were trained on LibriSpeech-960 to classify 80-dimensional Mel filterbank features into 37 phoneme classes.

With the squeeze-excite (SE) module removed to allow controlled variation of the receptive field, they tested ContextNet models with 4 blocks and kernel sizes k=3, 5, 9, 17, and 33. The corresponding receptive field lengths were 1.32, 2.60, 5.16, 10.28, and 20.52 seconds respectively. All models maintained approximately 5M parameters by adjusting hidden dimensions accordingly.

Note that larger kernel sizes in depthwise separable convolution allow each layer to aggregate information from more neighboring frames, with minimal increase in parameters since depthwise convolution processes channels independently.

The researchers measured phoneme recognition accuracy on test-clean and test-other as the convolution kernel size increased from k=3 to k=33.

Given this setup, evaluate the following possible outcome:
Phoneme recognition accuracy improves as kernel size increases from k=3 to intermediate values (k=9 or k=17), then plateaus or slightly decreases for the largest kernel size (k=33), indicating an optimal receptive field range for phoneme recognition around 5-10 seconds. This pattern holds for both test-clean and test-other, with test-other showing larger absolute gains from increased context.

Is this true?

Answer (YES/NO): YES